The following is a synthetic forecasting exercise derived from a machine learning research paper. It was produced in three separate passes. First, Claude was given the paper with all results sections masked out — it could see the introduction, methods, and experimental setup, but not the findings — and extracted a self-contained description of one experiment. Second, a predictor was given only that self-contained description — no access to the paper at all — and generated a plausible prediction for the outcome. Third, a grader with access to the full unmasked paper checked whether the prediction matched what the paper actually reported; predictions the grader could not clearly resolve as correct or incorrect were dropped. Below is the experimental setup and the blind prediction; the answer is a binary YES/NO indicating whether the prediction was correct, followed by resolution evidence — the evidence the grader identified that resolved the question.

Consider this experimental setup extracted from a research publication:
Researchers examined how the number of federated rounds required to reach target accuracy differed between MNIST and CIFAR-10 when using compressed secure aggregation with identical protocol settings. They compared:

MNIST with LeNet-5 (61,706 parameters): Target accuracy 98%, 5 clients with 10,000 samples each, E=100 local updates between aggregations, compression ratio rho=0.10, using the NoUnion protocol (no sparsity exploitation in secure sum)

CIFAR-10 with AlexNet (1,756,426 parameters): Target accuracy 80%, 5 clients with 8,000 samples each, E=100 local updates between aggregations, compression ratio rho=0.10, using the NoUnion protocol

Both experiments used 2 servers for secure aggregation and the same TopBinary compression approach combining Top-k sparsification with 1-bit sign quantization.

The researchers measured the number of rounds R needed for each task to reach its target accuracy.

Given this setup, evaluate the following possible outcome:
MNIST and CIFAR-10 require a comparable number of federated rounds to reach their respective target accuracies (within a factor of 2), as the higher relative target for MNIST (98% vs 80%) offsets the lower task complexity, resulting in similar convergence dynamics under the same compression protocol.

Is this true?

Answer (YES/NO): NO